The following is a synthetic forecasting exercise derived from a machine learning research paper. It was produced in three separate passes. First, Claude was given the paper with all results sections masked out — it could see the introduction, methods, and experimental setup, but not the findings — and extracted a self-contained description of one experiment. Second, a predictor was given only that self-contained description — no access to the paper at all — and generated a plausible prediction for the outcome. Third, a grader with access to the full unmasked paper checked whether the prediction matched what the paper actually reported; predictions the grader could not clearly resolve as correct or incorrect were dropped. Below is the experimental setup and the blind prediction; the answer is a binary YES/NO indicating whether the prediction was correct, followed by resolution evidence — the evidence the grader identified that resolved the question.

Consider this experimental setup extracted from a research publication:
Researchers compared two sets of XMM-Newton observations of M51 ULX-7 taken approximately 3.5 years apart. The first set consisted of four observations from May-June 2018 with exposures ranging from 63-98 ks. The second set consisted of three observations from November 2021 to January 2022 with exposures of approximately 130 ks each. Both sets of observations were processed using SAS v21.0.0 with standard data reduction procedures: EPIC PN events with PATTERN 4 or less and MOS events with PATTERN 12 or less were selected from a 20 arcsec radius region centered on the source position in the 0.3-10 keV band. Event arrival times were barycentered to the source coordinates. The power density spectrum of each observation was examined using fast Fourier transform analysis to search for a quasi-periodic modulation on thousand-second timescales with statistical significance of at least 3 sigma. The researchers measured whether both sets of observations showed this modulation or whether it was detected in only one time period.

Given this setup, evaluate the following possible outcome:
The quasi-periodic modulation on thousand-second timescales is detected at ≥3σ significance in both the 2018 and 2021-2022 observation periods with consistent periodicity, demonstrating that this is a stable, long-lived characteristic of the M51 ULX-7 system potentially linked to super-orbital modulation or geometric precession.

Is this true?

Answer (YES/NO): NO